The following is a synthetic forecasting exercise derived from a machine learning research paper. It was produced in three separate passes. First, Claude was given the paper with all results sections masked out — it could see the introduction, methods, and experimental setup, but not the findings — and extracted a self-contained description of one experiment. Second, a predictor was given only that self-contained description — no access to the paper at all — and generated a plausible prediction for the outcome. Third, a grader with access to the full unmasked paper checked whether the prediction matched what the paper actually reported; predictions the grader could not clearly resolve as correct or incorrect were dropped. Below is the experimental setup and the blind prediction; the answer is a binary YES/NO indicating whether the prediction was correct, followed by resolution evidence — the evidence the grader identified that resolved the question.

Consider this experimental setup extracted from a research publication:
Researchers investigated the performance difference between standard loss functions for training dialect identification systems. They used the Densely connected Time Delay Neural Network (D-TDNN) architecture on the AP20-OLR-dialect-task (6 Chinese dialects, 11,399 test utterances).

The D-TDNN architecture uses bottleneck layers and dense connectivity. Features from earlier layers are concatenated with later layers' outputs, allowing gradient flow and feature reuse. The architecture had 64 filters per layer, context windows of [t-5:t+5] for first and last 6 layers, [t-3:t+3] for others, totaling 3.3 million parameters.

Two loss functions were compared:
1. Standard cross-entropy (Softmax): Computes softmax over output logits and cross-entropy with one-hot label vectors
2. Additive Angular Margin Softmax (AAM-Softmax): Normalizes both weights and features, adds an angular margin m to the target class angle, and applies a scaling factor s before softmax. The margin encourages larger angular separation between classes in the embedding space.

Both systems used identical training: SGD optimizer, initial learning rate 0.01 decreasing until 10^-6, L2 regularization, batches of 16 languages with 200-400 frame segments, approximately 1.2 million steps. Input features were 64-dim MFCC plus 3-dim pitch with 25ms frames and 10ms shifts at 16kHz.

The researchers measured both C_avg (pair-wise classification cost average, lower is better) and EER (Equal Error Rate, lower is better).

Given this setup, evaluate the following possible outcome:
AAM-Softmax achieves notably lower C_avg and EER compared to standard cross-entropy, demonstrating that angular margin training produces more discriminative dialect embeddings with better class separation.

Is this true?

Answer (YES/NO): YES